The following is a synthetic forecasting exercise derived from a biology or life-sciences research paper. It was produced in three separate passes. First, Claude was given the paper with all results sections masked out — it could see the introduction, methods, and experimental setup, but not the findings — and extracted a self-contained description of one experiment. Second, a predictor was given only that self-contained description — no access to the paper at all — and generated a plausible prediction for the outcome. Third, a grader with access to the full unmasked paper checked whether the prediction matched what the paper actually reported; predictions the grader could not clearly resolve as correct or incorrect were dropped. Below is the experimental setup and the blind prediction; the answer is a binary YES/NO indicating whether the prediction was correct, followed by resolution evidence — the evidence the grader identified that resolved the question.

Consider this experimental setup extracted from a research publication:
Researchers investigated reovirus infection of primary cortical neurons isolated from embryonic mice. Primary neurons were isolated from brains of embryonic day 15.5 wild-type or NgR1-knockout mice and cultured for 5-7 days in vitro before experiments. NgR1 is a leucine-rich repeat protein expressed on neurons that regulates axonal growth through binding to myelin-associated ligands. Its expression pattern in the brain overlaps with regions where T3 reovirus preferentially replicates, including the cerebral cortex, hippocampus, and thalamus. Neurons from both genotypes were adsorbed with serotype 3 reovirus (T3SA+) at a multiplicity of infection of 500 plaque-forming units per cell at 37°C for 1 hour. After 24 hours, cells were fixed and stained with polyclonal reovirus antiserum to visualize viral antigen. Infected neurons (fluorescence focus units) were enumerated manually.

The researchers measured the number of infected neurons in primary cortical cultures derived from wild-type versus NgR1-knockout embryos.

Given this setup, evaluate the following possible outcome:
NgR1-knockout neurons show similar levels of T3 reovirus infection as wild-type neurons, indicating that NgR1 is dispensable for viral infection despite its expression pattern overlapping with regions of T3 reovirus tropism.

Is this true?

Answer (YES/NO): NO